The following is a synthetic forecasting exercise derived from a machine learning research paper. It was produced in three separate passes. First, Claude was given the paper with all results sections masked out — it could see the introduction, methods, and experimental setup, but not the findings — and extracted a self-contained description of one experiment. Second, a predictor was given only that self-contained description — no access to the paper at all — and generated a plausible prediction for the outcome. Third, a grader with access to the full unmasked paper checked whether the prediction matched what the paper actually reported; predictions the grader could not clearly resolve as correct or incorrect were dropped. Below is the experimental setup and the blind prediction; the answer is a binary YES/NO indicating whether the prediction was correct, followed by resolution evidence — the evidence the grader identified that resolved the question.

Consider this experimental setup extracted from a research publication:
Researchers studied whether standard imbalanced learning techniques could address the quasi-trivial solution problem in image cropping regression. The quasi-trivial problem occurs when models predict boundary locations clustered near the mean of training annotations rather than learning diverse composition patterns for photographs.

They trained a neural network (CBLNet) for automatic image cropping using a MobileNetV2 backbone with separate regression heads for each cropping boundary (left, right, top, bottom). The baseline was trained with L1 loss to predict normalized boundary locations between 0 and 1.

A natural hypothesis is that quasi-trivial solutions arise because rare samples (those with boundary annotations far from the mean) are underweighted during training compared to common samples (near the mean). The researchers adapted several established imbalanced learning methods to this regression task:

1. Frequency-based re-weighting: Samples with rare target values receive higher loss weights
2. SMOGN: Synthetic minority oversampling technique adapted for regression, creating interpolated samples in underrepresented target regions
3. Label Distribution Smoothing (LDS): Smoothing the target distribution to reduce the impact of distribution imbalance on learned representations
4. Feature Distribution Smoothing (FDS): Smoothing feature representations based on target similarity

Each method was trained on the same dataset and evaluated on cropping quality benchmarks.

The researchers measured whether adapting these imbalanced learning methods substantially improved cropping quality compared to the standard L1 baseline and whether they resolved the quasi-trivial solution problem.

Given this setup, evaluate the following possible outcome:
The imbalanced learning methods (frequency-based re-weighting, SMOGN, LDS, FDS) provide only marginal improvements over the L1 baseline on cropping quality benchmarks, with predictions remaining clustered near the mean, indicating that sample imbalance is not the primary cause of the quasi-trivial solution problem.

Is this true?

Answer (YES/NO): YES